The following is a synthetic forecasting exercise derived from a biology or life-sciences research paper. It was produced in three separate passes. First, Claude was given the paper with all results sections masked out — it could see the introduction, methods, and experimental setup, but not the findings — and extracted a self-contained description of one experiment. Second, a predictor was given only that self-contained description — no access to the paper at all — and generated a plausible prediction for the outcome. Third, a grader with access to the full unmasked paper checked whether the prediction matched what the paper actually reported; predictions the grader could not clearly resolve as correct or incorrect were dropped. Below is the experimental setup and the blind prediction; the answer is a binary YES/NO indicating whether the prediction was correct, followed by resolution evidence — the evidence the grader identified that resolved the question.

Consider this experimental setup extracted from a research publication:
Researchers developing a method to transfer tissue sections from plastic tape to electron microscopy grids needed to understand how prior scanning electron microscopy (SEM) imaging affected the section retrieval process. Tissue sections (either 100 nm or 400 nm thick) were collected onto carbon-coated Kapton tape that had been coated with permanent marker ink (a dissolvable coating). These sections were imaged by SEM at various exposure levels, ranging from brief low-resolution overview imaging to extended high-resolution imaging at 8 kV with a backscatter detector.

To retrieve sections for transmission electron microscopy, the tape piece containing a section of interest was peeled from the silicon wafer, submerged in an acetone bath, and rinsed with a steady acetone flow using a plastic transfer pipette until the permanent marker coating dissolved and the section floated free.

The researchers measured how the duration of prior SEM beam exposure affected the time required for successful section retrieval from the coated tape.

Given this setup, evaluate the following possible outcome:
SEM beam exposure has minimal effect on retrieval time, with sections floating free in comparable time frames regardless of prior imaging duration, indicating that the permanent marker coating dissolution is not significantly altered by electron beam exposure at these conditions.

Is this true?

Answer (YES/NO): NO